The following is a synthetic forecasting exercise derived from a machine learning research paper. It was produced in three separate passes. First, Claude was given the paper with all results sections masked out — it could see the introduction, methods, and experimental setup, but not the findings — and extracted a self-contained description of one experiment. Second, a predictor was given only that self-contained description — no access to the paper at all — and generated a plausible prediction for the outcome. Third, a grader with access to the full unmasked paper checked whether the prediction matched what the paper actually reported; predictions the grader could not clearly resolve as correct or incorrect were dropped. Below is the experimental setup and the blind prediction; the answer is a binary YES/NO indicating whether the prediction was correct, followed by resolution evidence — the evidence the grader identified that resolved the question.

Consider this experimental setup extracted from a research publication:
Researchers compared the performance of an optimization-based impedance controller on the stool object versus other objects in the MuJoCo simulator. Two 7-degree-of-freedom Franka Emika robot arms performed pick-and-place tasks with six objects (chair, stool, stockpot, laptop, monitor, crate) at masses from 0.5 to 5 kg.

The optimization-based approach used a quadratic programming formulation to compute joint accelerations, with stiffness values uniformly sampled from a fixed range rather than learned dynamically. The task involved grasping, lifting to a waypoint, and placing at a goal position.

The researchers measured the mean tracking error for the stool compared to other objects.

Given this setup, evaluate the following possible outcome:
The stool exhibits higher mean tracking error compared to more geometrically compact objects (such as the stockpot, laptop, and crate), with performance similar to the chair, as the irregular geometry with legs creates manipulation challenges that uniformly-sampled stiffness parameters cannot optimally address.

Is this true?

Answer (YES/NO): NO